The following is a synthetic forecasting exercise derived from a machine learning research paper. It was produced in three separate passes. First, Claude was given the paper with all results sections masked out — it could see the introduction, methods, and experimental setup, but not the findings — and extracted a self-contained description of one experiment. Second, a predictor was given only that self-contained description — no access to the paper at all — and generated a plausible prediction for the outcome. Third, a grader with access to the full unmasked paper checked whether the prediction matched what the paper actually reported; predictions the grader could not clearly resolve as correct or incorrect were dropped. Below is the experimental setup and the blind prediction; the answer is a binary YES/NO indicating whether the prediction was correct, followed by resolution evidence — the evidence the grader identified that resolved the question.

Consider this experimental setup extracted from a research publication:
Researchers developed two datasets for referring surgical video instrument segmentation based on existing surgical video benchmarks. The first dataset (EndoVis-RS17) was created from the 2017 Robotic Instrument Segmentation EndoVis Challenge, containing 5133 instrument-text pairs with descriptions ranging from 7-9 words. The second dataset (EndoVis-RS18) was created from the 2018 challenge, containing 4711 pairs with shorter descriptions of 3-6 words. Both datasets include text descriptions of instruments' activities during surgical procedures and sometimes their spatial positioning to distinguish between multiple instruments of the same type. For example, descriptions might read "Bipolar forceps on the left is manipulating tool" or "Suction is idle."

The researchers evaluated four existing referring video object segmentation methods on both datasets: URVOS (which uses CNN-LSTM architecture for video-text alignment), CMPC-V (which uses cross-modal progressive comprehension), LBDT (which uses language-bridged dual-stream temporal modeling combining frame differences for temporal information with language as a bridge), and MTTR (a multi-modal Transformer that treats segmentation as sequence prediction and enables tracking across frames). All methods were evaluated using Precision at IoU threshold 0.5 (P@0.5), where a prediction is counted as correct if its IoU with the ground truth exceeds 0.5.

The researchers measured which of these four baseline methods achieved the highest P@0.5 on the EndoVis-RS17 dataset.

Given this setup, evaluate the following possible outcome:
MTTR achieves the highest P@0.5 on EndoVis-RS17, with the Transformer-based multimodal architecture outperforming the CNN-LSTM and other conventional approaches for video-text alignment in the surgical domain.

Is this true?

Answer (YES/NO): YES